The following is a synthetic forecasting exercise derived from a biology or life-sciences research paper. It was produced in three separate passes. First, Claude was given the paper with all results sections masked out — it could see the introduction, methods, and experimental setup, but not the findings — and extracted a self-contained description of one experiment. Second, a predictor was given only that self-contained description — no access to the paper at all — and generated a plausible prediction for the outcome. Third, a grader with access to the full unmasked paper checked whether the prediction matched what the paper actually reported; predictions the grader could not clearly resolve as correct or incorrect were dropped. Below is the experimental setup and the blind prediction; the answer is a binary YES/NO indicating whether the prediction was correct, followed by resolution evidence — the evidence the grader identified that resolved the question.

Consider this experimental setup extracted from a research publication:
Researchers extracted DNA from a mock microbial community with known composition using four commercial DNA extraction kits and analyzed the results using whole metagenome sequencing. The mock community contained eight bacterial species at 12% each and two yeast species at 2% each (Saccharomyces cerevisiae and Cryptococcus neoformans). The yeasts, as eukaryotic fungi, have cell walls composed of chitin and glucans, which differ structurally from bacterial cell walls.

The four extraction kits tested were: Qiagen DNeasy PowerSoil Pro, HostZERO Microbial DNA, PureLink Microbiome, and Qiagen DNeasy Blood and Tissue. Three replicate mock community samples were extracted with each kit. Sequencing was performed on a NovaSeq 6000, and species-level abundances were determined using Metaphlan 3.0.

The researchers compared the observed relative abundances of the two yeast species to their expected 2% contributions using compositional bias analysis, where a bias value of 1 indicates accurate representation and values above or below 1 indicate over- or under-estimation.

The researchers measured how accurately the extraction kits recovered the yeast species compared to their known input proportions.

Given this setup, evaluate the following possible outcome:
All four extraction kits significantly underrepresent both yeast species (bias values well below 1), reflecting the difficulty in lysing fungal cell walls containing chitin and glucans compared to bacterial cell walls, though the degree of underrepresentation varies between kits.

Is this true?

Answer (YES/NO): NO